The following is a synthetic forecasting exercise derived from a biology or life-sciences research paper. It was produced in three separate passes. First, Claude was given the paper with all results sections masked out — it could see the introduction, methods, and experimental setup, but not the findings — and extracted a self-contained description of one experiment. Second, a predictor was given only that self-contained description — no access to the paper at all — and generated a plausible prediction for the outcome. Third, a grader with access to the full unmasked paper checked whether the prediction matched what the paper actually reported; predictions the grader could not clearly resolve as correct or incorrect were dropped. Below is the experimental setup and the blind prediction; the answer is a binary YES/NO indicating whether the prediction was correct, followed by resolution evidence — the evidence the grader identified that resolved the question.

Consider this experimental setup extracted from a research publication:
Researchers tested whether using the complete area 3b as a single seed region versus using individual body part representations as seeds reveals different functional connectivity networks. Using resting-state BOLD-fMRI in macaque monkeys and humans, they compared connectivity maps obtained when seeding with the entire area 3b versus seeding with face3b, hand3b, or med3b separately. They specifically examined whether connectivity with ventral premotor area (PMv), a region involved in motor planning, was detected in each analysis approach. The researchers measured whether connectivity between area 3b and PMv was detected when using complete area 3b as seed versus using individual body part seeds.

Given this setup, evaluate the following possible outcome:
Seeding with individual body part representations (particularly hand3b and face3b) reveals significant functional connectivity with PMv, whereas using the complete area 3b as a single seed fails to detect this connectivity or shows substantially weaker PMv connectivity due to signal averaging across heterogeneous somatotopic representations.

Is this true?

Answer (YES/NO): NO